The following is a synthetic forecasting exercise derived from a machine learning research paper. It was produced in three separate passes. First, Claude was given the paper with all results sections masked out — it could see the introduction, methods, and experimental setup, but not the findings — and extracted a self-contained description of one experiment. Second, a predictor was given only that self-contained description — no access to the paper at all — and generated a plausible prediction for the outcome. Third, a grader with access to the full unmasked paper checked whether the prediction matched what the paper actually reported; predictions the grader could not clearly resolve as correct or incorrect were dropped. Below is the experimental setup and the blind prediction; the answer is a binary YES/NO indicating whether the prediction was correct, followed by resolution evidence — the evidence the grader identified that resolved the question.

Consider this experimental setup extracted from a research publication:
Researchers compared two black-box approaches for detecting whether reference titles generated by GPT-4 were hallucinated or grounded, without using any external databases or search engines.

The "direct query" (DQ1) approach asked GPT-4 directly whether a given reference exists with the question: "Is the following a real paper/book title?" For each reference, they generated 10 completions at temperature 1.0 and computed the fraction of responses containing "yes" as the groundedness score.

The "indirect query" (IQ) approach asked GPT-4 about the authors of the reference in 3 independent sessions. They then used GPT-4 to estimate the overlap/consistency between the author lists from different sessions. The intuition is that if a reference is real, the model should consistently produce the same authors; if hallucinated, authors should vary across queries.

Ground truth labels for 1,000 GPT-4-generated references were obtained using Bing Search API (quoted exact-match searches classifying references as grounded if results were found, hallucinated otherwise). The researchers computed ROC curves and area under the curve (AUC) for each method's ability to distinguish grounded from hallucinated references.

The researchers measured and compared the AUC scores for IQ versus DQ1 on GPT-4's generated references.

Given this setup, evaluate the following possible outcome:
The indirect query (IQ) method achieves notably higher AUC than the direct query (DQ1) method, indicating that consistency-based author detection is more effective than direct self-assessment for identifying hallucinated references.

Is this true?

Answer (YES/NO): NO